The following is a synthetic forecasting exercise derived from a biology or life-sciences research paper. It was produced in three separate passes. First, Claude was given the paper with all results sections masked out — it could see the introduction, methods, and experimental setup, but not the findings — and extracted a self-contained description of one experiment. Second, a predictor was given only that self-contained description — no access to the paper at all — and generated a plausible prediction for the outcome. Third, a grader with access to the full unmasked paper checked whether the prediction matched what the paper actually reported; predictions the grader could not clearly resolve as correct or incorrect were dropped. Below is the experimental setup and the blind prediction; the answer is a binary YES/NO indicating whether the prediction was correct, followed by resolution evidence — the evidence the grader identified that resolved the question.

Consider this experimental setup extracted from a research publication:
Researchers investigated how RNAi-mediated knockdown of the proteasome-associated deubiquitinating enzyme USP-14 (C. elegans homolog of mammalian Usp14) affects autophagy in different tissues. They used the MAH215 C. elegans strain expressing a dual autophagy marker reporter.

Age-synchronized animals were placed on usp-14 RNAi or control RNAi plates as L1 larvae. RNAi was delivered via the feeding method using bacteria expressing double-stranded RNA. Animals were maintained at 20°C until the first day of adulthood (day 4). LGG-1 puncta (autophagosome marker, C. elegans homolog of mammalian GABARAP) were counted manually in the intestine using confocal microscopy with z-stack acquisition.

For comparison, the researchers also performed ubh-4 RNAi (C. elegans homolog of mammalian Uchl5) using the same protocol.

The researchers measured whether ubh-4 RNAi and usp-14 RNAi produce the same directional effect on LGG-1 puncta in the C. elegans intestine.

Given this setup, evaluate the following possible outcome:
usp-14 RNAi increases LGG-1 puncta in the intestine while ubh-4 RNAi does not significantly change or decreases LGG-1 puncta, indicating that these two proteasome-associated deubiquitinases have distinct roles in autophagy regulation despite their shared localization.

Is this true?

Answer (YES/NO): NO